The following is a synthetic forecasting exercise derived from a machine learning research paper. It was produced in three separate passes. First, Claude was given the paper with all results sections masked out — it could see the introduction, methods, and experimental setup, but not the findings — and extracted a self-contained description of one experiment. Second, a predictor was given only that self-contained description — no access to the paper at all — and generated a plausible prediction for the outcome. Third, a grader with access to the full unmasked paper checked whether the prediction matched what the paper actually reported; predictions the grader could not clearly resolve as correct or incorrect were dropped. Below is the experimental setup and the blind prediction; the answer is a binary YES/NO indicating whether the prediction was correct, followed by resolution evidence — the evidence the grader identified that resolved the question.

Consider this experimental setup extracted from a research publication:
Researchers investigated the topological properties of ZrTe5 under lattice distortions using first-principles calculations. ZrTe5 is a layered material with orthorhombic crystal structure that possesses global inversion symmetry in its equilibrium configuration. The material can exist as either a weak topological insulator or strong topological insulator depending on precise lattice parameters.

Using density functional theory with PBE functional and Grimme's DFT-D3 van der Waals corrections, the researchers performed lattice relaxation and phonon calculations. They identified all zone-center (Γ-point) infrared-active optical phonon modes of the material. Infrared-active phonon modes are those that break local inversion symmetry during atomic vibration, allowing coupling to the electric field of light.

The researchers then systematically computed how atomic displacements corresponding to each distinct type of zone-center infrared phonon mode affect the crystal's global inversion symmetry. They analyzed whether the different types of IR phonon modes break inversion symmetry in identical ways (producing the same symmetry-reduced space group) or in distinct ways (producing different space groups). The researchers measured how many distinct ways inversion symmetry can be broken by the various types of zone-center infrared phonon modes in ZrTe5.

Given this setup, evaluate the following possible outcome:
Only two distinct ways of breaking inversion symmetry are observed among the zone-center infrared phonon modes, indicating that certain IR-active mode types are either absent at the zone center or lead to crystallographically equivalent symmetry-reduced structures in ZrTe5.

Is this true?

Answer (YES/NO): NO